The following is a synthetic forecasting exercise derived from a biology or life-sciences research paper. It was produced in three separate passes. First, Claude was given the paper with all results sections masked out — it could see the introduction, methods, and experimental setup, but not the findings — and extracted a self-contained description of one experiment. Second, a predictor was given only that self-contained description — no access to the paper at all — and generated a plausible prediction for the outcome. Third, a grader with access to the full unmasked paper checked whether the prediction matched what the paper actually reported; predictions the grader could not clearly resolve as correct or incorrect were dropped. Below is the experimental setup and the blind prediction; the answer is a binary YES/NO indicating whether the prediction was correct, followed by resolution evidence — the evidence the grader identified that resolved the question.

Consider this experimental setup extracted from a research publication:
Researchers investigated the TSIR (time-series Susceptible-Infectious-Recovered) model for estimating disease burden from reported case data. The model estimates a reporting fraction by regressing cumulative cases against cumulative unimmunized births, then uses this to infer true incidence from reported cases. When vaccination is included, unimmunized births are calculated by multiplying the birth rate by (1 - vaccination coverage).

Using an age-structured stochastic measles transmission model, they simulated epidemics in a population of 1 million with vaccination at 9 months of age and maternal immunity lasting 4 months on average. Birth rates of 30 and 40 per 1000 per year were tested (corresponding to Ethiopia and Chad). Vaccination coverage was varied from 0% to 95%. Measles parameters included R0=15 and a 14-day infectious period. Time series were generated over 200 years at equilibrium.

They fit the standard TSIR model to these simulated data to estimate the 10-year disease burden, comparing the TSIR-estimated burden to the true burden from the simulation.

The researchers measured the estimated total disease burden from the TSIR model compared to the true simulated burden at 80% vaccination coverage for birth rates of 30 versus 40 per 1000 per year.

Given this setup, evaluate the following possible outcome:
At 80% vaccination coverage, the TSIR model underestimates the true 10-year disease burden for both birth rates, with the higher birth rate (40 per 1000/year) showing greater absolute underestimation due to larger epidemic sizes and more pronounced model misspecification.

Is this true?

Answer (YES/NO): YES